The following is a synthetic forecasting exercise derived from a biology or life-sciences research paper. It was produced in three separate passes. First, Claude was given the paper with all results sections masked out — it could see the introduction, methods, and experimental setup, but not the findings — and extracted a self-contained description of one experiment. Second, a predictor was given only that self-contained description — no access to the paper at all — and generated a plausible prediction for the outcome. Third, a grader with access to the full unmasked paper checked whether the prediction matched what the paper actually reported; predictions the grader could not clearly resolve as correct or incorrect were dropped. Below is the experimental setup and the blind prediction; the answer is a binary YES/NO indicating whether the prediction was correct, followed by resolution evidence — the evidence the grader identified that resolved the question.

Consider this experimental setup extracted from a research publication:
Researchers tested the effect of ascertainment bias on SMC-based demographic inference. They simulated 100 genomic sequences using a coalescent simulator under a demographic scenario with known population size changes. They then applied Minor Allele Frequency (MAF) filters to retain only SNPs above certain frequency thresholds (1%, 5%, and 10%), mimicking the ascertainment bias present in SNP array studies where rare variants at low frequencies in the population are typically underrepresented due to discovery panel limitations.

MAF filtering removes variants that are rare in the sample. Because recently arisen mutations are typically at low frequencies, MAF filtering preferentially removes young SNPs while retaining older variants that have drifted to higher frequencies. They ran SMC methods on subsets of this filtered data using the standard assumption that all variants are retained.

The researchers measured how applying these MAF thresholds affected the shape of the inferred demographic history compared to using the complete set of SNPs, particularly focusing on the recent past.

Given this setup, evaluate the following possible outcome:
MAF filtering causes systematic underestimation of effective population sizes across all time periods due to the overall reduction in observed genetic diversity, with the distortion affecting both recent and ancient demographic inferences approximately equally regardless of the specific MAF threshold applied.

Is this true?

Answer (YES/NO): NO